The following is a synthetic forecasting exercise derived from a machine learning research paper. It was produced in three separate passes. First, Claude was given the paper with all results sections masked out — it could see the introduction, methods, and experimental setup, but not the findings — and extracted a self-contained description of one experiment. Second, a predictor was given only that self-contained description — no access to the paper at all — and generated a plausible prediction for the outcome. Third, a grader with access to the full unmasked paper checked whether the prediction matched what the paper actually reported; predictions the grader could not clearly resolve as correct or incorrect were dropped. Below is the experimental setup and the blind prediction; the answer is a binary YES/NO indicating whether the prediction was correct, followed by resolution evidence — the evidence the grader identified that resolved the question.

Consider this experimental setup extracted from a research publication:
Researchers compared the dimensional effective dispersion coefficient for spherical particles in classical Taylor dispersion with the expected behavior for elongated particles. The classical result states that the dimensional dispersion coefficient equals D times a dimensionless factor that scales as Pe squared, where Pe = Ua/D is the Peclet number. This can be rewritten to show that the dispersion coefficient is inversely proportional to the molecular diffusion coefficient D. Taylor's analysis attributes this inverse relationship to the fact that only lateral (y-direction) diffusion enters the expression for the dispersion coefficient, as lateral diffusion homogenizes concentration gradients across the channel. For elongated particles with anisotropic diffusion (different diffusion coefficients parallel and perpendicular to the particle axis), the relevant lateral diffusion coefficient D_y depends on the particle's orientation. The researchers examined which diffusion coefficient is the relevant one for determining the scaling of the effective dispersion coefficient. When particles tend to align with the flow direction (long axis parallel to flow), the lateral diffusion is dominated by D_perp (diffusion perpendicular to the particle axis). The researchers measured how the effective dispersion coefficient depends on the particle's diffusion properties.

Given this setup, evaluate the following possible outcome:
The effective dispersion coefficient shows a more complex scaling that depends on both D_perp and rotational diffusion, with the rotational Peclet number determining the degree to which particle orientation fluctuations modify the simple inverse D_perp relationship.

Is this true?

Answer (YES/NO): YES